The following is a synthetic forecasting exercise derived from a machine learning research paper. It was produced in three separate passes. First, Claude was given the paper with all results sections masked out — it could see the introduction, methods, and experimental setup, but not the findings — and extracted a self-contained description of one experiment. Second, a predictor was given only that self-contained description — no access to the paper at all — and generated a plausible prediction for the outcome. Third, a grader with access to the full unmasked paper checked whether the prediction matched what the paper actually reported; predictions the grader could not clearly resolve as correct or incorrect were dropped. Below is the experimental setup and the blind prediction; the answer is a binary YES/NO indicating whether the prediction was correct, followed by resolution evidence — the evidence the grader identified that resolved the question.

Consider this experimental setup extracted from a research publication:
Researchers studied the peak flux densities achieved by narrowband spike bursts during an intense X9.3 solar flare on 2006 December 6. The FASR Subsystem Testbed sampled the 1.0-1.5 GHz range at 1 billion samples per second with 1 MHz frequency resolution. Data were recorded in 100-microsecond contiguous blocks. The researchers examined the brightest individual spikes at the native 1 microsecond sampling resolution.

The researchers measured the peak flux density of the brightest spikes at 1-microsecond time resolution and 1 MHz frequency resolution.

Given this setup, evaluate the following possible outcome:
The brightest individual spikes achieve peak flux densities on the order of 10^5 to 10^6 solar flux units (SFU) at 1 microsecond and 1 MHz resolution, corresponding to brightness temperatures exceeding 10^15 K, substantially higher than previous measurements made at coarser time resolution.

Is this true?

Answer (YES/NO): NO